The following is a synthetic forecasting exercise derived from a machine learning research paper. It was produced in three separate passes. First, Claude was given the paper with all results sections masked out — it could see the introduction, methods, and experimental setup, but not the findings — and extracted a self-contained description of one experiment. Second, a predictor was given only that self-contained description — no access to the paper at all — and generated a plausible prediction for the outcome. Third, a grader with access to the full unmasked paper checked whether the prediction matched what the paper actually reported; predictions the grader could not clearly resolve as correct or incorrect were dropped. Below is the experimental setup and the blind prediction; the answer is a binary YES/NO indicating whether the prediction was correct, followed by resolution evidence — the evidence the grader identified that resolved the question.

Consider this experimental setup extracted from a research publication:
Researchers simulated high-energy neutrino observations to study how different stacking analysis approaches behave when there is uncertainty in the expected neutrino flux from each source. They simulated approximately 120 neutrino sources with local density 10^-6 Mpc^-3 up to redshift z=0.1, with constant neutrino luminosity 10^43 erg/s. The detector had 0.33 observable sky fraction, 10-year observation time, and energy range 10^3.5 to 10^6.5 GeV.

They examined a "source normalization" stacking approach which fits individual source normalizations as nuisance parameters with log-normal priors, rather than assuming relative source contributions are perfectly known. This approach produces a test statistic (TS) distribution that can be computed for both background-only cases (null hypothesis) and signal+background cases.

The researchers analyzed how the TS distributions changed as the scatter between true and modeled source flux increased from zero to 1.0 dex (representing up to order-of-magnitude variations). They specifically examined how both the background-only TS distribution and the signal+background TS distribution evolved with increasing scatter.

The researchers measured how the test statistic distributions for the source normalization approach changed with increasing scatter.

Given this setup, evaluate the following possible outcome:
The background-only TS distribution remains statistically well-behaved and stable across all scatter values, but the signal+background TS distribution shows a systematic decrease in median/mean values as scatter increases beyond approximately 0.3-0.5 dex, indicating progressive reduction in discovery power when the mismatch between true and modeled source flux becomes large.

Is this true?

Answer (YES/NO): NO